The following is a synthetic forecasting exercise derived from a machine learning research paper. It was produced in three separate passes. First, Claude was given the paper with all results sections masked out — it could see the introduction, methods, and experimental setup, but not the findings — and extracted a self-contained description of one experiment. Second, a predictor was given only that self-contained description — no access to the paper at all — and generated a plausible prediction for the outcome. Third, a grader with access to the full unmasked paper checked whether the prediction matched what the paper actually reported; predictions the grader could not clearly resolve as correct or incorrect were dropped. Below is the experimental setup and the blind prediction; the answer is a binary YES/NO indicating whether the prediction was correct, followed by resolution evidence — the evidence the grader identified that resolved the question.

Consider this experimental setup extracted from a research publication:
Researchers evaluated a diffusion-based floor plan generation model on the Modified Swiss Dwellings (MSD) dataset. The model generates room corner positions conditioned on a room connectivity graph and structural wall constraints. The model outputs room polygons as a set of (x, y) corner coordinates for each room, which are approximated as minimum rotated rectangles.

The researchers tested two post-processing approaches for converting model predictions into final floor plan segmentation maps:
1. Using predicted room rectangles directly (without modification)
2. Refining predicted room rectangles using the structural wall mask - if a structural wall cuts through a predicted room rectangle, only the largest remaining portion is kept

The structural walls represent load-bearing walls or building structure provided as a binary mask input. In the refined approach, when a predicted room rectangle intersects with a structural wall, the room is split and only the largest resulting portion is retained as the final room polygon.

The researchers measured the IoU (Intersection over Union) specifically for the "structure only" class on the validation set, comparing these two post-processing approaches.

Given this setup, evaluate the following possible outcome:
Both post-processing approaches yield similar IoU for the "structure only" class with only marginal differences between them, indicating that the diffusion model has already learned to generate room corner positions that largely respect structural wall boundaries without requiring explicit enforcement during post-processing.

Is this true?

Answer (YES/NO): NO